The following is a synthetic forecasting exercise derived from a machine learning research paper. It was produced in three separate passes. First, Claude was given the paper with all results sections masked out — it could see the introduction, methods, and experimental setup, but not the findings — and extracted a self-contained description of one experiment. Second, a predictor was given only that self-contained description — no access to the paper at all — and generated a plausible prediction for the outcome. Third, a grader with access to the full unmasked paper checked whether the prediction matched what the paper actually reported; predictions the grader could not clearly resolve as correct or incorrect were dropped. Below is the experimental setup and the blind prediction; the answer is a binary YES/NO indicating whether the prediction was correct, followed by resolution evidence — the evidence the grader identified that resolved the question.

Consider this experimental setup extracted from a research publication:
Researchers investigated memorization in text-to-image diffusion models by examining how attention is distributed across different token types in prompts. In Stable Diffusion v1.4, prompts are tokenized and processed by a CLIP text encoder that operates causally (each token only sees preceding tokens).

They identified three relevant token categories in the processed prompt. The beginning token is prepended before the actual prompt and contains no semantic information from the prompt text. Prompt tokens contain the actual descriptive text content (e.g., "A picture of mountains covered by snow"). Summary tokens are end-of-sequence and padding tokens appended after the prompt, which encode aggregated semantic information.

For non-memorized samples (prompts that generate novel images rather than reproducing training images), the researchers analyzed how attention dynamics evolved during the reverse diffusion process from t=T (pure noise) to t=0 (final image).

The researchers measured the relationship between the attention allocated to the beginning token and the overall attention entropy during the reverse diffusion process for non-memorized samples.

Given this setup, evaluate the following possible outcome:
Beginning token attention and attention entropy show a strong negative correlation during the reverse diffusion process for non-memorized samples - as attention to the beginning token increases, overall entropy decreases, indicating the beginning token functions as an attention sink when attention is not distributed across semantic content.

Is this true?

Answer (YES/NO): YES